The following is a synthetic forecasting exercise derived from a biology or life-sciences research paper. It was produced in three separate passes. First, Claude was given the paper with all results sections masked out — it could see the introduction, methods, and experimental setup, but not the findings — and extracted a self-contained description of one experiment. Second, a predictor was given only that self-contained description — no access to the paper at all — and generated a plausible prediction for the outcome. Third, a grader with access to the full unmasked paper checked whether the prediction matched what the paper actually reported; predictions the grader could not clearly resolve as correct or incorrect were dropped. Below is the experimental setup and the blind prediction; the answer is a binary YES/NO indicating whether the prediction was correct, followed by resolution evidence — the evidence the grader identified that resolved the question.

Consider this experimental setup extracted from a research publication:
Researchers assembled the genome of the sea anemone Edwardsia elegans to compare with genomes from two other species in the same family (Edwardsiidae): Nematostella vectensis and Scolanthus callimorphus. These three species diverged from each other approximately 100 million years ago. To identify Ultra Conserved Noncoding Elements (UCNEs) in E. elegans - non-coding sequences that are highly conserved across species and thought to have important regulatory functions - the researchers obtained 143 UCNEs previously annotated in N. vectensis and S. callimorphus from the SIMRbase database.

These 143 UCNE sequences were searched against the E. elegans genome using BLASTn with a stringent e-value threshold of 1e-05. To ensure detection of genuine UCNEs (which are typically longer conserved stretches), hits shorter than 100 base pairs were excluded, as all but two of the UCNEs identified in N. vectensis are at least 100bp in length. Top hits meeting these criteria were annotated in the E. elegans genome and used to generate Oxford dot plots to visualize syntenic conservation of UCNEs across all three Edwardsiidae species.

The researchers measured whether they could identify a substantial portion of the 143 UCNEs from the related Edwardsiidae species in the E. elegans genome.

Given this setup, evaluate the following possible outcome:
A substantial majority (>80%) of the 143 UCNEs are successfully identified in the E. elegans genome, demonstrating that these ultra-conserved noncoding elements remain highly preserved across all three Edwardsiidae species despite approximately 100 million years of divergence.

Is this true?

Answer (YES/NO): NO